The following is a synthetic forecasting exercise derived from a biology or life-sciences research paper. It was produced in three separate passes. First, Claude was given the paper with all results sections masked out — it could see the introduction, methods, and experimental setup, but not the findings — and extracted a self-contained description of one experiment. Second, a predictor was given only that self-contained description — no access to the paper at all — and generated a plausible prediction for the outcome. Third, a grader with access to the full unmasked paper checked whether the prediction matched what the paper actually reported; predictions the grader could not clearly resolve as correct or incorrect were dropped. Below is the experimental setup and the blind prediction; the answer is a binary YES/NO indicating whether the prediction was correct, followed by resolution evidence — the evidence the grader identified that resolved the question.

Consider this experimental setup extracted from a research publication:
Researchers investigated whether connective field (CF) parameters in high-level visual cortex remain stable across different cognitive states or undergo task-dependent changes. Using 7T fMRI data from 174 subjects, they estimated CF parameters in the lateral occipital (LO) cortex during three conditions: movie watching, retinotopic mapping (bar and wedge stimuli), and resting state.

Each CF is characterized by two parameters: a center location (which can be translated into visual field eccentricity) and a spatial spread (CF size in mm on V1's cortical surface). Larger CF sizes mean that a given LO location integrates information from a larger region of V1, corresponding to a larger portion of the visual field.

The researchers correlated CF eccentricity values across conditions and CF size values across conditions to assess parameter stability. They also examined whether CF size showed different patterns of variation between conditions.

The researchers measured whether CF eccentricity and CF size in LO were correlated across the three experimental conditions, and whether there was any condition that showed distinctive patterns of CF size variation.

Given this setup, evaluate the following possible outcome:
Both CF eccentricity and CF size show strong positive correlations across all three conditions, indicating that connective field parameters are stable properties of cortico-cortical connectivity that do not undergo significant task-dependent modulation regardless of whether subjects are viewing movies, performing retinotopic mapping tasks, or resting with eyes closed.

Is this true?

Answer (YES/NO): NO